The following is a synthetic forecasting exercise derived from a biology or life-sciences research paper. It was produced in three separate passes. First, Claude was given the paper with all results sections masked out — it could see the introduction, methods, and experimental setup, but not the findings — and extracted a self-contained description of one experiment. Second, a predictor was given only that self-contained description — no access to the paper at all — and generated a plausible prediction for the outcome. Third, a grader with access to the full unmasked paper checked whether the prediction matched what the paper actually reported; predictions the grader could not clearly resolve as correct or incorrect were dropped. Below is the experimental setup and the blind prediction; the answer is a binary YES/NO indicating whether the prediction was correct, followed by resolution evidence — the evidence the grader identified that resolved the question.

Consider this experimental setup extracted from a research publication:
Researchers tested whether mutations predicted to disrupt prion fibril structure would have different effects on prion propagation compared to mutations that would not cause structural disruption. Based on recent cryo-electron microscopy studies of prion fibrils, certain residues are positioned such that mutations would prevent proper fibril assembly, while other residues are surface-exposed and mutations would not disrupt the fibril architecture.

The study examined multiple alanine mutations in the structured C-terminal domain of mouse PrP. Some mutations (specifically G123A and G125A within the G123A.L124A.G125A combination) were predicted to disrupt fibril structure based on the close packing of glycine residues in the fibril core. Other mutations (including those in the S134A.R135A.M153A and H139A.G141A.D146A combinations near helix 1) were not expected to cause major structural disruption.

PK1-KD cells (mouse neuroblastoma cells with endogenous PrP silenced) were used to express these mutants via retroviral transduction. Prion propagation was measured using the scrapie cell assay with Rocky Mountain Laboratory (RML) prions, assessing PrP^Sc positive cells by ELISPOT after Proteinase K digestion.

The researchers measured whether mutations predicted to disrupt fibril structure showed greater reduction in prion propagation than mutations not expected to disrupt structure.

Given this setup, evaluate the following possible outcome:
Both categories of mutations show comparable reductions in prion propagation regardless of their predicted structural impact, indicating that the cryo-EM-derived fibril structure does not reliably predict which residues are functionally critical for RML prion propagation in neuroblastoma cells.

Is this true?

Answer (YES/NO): NO